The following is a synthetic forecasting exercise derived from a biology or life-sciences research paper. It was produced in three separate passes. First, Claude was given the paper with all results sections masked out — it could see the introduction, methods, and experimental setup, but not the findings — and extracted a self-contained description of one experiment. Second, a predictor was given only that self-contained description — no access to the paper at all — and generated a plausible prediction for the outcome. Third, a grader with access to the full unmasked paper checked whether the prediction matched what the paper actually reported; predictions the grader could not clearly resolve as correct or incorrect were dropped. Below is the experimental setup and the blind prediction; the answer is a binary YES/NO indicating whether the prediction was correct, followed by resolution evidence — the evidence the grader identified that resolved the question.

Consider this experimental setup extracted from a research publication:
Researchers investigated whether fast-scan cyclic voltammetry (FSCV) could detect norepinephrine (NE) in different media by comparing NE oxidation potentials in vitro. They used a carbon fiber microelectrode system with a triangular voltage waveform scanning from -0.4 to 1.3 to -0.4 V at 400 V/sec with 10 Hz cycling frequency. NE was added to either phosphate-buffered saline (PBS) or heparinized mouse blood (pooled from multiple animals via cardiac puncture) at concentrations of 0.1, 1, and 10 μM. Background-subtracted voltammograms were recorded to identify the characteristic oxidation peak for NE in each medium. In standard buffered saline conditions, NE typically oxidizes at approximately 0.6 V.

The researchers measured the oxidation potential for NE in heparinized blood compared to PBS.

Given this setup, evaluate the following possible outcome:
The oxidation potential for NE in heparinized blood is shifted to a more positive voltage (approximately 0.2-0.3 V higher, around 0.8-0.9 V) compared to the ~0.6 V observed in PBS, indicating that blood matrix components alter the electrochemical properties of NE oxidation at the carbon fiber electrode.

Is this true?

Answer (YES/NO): YES